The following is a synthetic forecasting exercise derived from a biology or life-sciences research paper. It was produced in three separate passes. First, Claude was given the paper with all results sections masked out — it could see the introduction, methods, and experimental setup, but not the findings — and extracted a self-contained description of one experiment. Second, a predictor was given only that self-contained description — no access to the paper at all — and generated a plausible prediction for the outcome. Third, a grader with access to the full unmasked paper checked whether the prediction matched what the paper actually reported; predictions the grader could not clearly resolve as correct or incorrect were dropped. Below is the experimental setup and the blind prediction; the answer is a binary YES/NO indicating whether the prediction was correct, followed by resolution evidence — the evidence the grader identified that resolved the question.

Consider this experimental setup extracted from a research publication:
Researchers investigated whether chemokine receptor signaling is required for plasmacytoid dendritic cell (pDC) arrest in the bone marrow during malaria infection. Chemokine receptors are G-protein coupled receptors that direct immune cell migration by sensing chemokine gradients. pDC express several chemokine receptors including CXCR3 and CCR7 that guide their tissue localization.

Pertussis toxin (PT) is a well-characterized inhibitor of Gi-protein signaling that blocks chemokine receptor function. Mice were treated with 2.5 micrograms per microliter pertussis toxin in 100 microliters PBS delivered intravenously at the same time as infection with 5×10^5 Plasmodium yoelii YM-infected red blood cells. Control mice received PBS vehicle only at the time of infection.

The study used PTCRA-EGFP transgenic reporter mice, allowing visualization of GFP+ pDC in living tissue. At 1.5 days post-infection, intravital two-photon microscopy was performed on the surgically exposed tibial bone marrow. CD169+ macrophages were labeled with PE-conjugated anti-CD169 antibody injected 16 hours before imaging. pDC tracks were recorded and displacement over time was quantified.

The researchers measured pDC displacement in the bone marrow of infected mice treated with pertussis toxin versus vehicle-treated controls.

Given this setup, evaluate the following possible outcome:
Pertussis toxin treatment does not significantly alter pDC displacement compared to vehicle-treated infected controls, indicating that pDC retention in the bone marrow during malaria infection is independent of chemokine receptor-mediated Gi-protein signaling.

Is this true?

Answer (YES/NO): NO